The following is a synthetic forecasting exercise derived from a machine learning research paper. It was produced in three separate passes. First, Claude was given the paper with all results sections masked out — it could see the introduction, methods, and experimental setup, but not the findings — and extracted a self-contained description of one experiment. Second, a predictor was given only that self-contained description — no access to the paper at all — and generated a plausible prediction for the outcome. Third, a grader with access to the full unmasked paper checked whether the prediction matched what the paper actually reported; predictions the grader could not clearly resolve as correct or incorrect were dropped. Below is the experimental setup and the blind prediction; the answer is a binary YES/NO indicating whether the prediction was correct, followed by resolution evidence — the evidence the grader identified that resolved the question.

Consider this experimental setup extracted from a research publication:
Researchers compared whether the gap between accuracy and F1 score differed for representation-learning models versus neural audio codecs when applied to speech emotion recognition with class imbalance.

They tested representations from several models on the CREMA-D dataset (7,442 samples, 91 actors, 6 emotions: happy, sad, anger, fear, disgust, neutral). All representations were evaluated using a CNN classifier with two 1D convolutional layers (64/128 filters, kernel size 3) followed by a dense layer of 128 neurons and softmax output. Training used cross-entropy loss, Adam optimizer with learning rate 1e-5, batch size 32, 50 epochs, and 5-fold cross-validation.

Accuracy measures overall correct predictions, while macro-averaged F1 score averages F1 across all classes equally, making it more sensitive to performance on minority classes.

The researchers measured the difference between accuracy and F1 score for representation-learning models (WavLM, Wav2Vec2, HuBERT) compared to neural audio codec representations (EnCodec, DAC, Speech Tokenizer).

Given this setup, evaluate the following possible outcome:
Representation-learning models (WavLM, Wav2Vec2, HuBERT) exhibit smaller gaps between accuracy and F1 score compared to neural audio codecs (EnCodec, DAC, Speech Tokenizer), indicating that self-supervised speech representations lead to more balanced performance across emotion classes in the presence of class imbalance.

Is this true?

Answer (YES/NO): YES